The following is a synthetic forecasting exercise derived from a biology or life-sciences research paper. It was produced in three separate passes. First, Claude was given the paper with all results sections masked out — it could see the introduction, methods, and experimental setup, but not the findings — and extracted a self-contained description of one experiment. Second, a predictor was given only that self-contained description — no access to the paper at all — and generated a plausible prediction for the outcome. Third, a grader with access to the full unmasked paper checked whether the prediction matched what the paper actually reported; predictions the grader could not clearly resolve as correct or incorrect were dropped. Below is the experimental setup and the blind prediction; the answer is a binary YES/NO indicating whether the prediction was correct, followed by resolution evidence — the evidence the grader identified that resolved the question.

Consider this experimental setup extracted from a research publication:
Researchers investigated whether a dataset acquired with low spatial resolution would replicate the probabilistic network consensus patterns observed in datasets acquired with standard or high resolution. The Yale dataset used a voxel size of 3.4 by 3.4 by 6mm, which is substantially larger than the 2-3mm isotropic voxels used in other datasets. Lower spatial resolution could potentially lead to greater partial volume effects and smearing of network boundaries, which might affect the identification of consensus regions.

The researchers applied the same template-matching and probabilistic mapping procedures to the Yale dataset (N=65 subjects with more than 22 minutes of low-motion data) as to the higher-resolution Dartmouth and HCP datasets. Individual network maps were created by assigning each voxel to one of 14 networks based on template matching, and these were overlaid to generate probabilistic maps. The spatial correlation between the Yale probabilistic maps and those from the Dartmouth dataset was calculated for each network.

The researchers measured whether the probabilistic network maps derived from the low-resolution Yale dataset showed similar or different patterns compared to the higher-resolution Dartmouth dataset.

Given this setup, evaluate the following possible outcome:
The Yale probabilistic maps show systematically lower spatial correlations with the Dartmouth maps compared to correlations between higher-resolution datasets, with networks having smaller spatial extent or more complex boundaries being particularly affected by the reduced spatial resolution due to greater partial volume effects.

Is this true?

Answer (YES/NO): NO